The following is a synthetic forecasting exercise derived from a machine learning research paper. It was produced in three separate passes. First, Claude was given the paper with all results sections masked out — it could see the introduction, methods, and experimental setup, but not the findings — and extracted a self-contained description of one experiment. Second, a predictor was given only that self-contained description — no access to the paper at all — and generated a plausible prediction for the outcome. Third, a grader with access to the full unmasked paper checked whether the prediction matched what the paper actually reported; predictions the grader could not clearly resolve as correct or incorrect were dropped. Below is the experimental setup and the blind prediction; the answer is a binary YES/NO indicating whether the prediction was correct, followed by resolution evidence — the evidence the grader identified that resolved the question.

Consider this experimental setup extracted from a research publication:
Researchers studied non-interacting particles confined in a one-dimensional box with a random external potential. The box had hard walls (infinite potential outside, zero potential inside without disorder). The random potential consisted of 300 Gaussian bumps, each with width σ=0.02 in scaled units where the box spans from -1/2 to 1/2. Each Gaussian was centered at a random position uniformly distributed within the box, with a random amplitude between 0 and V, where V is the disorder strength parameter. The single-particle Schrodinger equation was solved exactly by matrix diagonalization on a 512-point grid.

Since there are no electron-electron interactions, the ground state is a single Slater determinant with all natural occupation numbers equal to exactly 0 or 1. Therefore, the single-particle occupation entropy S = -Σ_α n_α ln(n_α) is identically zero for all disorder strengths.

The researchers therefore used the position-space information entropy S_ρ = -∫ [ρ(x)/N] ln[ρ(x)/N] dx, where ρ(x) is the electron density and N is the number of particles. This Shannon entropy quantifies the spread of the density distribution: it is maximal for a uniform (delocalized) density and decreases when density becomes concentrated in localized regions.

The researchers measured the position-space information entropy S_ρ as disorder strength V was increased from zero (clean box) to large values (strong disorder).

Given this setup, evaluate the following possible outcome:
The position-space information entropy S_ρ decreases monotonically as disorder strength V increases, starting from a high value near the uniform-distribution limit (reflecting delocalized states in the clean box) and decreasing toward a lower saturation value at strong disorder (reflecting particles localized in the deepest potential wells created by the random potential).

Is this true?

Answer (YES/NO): YES